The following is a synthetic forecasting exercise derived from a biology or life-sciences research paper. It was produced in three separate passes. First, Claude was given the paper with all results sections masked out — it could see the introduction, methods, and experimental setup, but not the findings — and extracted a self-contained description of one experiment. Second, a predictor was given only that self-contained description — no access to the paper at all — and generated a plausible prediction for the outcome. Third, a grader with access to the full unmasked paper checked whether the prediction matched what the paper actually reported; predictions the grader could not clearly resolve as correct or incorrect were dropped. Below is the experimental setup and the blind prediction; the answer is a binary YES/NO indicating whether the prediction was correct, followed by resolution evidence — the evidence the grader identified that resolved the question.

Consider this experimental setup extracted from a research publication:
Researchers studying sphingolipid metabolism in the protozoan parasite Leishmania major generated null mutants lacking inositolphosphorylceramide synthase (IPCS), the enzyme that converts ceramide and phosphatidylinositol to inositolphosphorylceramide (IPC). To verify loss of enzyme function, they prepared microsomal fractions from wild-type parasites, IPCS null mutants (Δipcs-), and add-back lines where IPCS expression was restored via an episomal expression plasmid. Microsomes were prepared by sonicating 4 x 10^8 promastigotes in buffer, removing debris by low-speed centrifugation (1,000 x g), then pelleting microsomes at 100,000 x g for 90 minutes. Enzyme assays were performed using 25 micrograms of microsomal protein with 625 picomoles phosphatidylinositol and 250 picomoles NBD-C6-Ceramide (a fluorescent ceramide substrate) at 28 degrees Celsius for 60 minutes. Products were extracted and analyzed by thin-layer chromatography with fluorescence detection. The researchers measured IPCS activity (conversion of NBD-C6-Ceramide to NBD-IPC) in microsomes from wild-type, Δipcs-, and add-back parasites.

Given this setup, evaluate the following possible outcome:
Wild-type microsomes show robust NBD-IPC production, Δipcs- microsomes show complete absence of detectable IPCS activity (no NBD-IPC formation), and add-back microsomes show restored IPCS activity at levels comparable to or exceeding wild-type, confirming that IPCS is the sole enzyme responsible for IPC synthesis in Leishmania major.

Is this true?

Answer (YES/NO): YES